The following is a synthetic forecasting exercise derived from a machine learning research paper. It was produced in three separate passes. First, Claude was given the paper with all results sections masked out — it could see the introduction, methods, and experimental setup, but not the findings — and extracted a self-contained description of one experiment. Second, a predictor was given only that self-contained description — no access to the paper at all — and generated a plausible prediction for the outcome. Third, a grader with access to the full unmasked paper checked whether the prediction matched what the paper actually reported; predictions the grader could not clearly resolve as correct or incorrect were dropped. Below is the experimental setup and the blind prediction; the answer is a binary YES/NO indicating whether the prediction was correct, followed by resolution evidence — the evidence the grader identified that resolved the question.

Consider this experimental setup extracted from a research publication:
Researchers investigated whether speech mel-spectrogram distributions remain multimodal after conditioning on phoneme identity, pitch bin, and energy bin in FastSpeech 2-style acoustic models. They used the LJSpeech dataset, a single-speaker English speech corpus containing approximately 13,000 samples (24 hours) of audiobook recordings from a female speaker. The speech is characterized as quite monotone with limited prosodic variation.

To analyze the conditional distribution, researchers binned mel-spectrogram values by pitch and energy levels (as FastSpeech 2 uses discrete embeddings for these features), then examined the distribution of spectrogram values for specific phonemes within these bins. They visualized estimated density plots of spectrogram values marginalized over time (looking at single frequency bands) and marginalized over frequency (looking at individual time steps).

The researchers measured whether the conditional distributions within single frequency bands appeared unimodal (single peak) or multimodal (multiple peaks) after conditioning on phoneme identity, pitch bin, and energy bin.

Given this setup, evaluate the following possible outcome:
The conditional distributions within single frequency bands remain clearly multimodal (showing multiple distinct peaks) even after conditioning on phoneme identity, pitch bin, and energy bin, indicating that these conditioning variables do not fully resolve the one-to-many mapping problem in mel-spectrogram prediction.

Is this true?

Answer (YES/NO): YES